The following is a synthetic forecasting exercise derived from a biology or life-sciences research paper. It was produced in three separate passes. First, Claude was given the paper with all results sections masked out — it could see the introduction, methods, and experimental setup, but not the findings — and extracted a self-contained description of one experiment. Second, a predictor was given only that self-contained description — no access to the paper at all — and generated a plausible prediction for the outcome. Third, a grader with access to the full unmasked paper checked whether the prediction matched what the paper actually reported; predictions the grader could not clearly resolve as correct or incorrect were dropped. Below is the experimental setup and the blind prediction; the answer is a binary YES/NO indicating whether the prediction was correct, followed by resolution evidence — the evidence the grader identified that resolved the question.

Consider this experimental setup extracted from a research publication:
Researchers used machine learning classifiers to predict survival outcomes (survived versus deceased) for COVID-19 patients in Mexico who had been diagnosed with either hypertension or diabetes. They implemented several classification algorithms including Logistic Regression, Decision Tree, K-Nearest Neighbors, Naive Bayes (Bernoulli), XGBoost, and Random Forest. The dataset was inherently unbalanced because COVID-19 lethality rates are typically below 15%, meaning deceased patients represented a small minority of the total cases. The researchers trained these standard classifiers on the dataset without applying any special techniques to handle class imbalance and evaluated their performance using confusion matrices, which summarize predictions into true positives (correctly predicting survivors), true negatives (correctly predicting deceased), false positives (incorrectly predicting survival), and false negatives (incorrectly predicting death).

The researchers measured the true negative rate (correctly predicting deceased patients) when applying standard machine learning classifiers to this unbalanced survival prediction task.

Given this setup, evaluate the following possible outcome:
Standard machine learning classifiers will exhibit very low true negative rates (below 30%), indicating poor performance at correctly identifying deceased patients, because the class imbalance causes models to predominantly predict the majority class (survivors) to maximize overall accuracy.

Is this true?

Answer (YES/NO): YES